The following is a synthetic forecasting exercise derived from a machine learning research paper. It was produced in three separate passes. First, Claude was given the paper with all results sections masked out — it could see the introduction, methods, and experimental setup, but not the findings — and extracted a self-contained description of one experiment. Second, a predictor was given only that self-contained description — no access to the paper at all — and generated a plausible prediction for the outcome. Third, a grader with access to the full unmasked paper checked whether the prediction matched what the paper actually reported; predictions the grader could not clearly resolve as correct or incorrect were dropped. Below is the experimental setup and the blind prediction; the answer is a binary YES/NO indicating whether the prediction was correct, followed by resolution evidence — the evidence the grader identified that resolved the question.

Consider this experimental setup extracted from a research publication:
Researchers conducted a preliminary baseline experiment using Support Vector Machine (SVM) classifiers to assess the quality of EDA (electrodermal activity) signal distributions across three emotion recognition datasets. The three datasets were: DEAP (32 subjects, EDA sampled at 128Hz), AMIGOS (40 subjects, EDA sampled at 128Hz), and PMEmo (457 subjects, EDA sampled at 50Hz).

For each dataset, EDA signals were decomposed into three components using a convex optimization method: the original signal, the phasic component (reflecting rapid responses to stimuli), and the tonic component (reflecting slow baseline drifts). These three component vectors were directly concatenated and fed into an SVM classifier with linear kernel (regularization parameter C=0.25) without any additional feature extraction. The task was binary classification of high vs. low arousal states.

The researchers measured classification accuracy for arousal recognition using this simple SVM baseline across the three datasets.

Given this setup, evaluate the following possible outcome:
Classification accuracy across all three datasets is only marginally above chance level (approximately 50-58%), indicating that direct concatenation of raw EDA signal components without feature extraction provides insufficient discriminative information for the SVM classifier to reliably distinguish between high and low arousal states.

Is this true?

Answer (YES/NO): YES